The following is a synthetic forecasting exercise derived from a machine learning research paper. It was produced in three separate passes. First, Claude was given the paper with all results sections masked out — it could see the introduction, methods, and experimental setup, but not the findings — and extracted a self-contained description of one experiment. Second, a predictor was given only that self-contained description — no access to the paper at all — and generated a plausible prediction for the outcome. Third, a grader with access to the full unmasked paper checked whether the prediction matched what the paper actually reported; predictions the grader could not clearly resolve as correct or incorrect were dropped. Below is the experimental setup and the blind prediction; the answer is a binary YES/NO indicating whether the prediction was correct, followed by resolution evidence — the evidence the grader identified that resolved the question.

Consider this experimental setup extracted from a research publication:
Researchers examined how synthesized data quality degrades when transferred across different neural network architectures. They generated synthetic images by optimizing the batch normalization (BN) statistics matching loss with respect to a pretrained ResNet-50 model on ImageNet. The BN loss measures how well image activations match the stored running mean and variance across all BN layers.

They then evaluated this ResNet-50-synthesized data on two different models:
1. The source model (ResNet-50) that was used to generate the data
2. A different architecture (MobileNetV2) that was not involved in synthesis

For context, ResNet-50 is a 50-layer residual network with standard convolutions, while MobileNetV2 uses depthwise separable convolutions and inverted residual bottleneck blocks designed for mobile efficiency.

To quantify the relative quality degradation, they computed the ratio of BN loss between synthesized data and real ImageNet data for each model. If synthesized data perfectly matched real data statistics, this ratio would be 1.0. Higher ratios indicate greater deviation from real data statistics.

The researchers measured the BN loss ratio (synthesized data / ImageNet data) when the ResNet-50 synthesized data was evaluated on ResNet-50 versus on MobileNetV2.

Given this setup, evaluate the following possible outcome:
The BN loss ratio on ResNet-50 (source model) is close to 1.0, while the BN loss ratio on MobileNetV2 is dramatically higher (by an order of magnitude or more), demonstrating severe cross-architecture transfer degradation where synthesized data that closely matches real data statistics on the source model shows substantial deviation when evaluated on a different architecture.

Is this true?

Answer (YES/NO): NO